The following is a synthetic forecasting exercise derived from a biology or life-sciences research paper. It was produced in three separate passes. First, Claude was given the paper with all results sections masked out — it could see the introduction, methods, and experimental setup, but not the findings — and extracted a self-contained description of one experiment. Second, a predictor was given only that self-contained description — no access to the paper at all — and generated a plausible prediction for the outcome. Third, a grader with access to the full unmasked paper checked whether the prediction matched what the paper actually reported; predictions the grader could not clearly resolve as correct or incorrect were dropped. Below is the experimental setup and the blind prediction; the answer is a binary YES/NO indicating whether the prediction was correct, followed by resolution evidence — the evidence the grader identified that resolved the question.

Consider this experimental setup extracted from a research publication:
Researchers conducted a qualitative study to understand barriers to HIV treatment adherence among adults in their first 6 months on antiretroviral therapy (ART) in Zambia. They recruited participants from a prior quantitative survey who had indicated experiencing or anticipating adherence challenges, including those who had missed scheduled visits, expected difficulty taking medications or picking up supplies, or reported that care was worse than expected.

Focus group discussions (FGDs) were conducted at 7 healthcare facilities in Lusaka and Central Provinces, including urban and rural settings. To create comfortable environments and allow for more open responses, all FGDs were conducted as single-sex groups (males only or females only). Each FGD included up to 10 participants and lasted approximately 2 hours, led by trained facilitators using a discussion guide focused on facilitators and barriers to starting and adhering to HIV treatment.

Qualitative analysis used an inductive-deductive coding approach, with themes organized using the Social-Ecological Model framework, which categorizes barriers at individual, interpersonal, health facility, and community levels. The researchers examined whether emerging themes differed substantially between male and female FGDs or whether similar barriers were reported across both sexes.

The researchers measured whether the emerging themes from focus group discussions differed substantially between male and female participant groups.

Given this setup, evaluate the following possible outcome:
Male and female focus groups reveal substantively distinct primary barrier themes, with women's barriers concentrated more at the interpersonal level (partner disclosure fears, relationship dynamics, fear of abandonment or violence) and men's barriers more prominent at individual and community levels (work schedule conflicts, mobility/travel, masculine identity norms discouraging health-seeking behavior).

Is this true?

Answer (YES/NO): NO